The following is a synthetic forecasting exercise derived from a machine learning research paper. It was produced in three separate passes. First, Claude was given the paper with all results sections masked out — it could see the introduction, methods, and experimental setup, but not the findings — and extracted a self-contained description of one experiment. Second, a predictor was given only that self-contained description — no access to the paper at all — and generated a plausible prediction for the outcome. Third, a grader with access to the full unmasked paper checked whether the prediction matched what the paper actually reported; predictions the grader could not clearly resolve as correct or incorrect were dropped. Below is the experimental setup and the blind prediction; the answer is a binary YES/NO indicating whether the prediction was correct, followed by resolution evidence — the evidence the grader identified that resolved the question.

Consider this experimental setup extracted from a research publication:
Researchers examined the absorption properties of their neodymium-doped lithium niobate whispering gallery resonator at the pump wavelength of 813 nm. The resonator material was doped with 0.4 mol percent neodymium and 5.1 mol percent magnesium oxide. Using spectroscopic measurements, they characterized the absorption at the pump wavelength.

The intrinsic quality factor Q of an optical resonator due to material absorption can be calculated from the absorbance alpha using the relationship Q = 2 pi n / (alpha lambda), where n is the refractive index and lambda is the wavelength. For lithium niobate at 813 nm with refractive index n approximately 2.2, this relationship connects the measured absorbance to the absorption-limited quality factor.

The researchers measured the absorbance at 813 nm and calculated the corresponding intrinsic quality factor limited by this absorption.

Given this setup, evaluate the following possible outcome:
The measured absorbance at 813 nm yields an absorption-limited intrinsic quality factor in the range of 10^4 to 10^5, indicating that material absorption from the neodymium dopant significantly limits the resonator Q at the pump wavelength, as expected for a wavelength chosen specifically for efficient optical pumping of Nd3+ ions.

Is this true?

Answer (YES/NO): NO